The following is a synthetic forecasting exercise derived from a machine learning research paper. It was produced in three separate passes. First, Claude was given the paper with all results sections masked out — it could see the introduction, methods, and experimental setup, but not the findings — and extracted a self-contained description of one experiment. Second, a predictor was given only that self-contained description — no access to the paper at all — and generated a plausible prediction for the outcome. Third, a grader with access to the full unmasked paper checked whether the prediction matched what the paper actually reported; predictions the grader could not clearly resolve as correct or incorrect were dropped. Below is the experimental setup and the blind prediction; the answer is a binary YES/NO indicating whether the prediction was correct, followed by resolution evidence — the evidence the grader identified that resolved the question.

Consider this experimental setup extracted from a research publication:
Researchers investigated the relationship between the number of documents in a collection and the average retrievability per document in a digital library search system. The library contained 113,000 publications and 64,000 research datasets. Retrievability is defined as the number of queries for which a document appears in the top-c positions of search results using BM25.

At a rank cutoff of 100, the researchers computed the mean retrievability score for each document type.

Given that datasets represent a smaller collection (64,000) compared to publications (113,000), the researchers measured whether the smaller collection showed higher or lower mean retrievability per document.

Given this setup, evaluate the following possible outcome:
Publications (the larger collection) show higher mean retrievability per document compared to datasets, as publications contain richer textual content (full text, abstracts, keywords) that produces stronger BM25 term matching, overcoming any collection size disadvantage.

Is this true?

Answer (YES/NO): NO